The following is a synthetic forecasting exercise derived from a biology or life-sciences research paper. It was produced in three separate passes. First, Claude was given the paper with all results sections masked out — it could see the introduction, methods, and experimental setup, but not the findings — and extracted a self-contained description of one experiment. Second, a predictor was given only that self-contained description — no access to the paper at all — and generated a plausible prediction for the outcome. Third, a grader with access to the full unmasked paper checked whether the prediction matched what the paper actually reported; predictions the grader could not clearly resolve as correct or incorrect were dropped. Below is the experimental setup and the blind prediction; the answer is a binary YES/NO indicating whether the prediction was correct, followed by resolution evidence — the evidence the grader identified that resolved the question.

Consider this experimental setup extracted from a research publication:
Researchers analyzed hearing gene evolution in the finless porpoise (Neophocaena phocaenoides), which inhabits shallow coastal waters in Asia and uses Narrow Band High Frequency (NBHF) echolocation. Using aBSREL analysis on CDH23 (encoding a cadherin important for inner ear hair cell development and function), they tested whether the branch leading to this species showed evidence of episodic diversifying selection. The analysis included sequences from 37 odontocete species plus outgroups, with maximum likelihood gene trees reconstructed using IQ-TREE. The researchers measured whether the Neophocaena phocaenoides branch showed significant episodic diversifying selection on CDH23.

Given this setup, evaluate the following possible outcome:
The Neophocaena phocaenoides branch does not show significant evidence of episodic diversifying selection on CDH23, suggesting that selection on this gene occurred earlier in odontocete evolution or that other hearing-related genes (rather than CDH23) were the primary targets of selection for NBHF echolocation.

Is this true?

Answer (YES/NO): YES